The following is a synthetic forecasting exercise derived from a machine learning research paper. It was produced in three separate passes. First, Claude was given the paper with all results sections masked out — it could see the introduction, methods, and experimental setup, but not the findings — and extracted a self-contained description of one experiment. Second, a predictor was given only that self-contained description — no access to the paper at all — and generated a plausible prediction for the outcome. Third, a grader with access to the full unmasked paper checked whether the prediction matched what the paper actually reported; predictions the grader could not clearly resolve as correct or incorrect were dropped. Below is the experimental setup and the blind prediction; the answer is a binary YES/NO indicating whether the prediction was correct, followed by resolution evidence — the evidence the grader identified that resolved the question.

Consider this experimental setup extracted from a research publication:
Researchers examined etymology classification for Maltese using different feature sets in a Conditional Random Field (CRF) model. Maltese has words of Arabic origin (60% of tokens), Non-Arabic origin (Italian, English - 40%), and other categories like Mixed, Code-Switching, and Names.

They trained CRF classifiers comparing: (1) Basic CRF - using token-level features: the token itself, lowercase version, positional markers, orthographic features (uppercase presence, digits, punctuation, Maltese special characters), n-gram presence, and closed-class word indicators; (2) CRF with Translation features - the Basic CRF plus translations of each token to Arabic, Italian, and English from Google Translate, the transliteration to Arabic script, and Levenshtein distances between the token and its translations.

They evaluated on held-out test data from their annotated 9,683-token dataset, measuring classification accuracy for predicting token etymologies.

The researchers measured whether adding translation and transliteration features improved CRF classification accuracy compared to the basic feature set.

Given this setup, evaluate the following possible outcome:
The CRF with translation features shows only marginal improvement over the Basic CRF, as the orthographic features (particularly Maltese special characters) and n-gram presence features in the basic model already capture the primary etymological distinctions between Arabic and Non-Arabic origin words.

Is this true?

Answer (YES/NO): NO